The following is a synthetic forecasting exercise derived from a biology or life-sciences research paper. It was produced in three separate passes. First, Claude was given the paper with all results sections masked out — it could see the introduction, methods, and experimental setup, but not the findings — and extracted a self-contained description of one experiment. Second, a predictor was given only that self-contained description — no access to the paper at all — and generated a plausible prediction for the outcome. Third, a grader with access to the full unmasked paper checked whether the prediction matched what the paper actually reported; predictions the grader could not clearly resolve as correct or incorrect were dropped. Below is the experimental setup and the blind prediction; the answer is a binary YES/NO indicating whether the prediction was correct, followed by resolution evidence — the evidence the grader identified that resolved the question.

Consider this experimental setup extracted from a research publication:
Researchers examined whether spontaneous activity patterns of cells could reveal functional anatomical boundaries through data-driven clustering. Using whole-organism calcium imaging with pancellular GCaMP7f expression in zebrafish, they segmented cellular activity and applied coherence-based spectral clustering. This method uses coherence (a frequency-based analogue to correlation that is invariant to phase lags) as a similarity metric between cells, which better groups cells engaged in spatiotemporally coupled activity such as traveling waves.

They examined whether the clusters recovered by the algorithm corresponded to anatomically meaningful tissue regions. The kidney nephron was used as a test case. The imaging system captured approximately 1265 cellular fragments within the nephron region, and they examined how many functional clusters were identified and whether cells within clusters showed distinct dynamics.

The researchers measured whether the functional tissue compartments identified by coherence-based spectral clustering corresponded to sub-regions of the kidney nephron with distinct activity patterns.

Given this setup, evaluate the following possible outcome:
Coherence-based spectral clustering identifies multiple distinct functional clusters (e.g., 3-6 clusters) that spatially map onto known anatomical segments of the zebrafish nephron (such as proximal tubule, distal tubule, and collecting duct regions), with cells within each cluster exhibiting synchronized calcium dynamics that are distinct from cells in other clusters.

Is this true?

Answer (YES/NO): NO